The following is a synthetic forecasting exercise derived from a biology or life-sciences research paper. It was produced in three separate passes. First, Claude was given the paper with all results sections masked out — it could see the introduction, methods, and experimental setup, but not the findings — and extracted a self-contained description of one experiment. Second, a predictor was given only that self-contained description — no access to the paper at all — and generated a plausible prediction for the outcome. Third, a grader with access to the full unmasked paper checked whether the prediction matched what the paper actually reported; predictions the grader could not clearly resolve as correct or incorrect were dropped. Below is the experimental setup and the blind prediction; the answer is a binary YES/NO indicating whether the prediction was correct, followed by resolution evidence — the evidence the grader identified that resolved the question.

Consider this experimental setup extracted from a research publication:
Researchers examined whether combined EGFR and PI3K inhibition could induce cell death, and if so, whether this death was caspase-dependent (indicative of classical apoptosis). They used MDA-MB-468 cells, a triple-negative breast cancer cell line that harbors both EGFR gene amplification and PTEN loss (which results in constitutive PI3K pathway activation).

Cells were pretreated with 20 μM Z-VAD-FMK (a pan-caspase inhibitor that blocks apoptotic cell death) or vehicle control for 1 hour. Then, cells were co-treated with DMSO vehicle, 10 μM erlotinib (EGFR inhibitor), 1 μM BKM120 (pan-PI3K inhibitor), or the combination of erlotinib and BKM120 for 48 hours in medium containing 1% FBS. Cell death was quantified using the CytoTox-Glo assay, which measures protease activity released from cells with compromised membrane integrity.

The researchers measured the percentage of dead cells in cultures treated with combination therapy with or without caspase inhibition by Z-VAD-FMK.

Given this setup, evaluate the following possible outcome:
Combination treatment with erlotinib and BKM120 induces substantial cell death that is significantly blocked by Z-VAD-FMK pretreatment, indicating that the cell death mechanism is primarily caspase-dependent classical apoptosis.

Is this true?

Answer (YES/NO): YES